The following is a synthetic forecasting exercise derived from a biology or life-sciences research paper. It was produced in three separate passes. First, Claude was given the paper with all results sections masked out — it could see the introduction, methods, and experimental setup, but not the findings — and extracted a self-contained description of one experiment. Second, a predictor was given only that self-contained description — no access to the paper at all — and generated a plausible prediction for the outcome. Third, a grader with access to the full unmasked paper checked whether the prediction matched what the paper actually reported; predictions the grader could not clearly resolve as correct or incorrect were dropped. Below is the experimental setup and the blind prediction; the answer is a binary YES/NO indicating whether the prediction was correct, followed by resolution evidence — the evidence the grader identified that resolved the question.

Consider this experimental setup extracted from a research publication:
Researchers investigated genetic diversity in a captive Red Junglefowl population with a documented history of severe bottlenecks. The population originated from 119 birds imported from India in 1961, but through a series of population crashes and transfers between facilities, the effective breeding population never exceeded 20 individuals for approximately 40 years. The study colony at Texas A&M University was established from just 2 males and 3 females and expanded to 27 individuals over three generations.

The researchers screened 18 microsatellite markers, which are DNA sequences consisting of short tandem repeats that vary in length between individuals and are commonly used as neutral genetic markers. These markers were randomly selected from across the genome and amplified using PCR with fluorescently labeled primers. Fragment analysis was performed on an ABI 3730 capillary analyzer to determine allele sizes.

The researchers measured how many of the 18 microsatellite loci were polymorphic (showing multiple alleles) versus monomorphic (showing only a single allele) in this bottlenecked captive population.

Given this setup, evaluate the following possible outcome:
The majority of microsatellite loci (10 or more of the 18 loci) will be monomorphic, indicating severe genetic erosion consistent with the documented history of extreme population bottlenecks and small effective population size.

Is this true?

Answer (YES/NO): NO